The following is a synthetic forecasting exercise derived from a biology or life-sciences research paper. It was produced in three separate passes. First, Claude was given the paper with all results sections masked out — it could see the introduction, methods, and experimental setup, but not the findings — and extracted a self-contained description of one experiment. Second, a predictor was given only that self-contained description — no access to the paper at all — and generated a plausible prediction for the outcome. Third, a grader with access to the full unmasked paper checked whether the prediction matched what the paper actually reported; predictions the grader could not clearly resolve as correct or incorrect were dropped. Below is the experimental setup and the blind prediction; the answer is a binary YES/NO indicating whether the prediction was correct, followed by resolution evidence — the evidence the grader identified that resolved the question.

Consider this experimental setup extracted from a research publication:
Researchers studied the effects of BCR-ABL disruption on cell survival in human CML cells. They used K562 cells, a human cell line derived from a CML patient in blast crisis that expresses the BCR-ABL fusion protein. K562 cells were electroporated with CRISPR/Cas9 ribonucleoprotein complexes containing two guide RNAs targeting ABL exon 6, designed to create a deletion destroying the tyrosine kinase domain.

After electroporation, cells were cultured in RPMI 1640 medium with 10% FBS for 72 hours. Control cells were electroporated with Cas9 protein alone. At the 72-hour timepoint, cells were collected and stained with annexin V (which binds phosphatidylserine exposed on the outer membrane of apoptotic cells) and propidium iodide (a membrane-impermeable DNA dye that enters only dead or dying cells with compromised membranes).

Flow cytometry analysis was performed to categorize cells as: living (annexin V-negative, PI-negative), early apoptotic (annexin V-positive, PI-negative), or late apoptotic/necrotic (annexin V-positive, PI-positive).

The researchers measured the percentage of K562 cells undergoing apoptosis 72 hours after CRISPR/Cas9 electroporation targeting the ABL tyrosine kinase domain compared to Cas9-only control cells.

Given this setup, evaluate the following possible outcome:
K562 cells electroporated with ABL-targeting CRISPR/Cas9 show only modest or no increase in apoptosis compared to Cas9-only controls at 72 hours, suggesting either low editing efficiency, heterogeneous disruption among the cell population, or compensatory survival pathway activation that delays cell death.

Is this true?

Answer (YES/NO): NO